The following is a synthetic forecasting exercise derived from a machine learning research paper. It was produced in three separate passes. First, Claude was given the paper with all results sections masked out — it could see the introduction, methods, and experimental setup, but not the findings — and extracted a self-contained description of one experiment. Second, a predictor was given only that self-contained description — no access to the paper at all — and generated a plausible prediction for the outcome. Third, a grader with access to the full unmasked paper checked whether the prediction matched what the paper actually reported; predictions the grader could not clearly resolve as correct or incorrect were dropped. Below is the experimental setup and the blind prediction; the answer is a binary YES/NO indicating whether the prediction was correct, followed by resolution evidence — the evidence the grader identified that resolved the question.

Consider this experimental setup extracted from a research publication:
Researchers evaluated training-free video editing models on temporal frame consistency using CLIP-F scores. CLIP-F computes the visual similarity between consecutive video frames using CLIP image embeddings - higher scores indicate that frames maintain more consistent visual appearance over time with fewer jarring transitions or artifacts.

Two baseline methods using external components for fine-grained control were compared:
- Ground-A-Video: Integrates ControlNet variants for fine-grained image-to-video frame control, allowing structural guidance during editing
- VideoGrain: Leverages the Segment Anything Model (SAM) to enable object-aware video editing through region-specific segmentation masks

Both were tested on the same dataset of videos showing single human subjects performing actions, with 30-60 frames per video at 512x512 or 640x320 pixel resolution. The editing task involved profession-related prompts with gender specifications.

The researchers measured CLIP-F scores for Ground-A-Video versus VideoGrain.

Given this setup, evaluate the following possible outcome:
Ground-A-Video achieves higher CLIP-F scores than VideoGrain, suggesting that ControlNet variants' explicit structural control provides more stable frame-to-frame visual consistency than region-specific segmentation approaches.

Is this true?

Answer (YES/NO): NO